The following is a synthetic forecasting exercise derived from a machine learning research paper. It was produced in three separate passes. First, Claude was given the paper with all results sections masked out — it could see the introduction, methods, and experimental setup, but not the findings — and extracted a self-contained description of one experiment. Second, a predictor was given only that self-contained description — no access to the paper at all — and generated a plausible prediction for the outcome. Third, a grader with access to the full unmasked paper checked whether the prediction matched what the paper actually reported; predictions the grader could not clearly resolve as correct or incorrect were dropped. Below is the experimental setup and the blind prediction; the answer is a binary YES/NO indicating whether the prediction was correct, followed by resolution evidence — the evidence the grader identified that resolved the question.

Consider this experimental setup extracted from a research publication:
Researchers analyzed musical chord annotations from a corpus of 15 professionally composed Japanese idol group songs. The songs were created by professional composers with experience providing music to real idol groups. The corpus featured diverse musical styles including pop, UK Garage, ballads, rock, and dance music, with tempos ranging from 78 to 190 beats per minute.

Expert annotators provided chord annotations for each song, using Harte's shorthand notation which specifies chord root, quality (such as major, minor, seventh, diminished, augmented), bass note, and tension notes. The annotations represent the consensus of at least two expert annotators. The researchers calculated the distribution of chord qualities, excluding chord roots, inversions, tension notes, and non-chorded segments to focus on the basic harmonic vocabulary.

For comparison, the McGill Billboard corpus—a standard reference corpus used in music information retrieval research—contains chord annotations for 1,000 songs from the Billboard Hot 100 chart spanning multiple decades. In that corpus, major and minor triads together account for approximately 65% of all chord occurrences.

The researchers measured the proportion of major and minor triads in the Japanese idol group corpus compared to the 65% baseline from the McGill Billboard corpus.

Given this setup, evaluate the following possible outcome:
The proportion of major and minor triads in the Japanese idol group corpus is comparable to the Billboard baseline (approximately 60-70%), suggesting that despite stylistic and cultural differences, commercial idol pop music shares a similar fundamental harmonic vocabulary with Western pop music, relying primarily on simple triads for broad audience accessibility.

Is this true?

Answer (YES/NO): NO